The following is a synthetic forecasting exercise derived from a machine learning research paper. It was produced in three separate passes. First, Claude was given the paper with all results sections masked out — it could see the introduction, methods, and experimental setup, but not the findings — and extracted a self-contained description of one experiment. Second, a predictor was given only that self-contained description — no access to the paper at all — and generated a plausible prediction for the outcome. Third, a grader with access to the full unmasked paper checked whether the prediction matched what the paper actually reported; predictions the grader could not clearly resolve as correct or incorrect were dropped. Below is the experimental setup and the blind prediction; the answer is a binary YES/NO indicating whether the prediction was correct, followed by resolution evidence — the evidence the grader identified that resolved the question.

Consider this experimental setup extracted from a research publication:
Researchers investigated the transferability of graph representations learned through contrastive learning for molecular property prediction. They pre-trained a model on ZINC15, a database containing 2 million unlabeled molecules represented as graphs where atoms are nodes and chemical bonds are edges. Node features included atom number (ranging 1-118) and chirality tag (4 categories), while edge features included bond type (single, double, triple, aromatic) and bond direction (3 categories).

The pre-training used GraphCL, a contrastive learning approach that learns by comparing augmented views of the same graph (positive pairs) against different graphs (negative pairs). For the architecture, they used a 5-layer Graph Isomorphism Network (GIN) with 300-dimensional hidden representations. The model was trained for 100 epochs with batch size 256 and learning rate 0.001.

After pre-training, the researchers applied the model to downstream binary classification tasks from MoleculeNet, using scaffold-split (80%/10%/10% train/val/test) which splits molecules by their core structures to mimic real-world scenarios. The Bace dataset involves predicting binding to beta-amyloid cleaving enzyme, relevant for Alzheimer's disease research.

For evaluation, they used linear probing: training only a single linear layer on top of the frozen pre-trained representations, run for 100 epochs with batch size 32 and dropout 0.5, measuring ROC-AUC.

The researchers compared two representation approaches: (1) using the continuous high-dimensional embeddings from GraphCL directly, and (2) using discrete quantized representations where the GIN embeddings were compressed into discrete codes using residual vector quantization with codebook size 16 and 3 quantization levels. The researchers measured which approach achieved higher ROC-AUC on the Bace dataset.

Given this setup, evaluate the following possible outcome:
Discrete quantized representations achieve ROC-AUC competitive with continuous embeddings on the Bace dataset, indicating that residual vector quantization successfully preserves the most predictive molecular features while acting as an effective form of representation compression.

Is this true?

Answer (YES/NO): NO